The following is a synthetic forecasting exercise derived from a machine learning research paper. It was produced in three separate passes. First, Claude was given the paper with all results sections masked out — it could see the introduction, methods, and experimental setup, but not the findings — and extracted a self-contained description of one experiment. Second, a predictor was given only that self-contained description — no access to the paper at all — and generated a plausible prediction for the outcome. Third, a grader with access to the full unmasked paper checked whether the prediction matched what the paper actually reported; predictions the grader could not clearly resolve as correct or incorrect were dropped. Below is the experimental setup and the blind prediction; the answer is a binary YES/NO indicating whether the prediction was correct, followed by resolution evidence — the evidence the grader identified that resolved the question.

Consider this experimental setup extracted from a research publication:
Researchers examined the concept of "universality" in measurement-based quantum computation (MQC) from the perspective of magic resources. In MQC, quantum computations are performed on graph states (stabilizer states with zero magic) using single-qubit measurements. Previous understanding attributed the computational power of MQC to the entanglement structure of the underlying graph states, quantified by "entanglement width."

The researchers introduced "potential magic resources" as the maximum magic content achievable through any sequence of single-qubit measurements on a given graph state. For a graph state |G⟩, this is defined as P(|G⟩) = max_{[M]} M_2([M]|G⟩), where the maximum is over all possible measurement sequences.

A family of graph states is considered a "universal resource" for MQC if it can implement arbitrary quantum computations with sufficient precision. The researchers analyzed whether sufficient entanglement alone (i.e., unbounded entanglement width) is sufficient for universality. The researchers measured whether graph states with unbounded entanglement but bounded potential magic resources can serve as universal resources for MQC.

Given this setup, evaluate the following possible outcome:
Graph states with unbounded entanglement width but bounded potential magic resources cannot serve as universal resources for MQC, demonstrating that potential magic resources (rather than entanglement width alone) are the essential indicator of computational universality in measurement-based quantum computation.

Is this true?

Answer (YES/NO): YES